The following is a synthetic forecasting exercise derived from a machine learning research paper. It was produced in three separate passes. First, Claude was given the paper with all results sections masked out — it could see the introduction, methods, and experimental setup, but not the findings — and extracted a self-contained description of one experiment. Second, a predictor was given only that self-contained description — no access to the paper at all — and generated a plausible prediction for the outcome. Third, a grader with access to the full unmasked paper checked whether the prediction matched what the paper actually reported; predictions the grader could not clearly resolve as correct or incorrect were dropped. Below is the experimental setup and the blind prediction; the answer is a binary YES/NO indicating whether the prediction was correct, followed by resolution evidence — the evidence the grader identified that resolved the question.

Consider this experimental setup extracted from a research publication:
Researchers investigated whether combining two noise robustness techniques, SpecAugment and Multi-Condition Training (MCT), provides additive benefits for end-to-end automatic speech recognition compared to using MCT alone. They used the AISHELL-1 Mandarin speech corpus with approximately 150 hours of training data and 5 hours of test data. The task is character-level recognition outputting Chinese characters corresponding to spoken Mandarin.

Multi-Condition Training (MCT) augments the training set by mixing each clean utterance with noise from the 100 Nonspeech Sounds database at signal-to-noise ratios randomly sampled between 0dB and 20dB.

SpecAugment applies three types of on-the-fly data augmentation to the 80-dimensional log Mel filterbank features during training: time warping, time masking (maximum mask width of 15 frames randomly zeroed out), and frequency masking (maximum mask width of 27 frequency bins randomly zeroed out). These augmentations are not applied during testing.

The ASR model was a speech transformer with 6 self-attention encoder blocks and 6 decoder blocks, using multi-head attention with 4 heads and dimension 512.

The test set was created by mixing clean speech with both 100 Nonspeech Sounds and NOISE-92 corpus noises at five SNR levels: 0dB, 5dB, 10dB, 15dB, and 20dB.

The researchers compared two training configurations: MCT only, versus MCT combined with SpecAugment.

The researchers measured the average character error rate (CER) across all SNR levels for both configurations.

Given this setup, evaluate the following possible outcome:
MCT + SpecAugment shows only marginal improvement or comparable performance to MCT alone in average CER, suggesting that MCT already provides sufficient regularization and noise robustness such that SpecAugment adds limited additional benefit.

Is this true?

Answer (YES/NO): NO